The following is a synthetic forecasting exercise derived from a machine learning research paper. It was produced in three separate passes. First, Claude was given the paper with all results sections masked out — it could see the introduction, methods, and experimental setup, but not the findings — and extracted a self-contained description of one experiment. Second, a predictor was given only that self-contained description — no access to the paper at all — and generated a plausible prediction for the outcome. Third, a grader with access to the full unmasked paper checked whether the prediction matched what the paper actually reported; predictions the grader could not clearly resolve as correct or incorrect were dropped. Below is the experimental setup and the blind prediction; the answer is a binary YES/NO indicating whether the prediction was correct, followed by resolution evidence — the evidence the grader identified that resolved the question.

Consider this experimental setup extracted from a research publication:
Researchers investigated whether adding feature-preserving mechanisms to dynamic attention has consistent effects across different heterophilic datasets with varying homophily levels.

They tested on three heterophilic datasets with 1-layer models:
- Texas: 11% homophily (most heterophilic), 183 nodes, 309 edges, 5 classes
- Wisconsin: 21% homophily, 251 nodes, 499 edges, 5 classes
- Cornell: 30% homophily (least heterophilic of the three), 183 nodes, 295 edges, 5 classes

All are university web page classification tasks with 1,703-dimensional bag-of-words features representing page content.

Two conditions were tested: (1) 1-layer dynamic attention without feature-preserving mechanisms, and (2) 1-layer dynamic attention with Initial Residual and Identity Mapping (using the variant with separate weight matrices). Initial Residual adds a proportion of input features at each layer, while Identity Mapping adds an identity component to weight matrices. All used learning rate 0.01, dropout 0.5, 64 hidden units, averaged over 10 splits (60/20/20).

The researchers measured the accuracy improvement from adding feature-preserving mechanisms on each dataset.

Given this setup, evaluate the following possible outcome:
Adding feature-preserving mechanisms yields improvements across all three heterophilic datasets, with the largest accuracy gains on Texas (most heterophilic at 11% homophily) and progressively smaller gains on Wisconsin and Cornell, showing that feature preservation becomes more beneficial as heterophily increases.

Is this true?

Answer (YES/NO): NO